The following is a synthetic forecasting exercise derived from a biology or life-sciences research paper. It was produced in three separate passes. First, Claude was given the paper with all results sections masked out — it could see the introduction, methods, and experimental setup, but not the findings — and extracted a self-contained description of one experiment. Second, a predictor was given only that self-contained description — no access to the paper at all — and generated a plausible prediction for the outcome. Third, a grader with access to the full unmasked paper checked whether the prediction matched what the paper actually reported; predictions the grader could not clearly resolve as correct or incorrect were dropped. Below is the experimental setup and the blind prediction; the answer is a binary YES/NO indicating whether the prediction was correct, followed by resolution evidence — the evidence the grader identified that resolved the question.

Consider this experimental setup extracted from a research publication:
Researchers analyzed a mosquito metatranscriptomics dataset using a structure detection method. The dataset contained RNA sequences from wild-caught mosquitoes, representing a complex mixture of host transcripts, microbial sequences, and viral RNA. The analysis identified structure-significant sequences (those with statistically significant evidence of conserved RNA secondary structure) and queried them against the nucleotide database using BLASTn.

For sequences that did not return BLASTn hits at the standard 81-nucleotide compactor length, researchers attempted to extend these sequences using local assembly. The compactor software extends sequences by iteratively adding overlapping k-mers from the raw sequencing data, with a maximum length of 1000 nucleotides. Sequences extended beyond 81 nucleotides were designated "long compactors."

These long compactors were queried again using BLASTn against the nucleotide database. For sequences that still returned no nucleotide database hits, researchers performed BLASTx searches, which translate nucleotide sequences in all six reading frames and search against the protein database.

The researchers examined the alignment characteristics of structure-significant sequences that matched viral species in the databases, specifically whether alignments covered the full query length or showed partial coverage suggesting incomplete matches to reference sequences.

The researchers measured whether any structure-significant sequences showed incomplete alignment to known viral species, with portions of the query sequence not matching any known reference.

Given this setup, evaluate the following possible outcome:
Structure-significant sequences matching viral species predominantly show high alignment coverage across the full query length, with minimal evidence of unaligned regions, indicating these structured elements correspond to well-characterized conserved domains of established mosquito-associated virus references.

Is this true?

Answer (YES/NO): NO